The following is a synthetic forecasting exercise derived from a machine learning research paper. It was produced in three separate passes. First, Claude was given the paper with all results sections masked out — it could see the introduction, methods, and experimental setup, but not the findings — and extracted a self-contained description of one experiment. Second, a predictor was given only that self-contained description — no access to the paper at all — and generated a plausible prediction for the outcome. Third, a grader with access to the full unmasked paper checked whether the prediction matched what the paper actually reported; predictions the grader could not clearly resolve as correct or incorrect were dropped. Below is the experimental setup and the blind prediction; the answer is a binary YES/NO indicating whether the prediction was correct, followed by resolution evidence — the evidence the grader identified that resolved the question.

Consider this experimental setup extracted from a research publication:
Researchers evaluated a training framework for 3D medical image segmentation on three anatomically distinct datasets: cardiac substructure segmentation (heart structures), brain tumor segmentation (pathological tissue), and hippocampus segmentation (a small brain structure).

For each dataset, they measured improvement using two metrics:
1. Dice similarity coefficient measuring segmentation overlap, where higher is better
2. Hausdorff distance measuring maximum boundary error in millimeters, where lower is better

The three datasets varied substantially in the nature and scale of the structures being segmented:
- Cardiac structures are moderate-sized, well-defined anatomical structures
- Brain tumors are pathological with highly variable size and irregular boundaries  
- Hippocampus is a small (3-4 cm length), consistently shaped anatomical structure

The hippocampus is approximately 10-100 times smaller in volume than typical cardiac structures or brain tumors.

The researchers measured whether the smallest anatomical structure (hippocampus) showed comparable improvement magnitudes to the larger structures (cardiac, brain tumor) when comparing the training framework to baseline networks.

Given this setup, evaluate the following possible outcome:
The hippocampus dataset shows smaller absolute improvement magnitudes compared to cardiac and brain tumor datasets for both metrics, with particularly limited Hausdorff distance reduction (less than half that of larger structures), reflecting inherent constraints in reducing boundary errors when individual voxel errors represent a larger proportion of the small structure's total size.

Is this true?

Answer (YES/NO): YES